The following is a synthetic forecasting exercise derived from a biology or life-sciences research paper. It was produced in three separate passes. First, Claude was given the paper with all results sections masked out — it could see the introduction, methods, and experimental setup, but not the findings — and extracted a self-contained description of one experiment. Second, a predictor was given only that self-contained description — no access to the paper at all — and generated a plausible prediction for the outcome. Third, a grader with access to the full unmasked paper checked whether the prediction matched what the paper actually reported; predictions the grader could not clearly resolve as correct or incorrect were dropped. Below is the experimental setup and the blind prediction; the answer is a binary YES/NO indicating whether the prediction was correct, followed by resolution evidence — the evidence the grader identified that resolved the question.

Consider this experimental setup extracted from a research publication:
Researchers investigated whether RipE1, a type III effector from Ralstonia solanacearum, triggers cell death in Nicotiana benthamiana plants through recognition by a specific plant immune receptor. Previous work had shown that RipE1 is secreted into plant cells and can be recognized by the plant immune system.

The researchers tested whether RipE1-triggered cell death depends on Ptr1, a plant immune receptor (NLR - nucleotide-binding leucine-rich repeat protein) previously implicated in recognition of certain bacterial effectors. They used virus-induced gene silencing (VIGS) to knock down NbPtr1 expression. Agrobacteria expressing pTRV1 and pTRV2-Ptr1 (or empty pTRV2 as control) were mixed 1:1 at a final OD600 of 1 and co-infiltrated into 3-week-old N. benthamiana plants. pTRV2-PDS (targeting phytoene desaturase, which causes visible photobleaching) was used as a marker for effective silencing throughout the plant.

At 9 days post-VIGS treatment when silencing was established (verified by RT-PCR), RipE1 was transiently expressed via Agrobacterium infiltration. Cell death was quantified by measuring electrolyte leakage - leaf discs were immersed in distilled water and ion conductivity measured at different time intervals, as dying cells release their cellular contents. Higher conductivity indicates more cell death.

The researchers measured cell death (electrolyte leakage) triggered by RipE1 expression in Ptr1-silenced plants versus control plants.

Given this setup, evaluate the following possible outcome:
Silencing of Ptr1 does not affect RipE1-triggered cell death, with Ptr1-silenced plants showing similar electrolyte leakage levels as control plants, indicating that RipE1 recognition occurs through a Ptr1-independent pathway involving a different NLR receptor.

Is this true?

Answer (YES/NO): NO